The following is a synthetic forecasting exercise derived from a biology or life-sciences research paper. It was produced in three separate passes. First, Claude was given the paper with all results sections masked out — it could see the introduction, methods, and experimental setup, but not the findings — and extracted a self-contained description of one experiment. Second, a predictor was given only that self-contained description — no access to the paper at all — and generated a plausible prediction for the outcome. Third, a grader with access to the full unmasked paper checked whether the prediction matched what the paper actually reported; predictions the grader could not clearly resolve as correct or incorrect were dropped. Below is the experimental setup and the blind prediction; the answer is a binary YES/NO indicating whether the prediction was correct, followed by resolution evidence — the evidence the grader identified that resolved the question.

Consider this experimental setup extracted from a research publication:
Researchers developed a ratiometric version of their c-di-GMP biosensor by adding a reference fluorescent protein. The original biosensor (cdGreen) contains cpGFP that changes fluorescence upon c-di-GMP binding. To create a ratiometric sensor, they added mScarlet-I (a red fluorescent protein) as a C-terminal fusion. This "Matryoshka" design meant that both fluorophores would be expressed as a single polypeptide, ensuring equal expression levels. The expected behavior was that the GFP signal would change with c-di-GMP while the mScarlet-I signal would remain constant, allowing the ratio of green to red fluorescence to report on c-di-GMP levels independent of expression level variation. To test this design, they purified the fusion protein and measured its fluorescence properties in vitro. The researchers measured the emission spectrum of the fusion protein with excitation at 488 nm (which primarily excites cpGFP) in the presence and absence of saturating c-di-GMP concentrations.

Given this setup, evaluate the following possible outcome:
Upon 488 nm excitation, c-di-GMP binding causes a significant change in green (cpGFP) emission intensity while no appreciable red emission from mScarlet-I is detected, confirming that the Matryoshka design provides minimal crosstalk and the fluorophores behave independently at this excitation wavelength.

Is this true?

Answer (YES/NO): NO